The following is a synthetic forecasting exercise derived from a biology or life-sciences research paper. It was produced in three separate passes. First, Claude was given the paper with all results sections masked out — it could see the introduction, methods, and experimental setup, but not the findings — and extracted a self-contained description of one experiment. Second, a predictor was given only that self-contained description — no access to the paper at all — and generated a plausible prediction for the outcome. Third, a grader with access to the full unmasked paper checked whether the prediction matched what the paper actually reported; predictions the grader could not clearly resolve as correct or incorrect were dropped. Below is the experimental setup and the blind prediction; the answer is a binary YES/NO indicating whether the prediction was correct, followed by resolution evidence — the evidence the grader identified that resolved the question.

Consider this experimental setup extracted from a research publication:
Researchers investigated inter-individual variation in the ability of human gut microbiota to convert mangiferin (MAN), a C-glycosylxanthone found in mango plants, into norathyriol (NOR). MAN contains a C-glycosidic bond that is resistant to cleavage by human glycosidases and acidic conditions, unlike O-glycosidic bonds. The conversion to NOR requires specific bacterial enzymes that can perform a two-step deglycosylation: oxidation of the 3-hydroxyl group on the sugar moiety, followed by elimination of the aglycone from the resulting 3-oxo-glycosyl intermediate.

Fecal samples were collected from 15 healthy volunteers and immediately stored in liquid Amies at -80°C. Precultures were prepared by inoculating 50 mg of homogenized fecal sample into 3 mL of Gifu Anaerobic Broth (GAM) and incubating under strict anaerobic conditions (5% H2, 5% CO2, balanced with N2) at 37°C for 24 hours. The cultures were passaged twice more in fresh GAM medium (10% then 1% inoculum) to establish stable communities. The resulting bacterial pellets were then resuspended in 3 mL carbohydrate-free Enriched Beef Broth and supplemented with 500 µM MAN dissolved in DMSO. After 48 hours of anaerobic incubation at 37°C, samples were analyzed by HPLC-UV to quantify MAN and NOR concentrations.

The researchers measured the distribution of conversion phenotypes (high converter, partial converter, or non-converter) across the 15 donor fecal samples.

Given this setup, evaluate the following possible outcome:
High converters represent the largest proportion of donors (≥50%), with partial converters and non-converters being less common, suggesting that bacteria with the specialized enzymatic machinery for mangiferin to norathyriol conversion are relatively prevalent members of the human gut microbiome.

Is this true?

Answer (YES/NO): NO